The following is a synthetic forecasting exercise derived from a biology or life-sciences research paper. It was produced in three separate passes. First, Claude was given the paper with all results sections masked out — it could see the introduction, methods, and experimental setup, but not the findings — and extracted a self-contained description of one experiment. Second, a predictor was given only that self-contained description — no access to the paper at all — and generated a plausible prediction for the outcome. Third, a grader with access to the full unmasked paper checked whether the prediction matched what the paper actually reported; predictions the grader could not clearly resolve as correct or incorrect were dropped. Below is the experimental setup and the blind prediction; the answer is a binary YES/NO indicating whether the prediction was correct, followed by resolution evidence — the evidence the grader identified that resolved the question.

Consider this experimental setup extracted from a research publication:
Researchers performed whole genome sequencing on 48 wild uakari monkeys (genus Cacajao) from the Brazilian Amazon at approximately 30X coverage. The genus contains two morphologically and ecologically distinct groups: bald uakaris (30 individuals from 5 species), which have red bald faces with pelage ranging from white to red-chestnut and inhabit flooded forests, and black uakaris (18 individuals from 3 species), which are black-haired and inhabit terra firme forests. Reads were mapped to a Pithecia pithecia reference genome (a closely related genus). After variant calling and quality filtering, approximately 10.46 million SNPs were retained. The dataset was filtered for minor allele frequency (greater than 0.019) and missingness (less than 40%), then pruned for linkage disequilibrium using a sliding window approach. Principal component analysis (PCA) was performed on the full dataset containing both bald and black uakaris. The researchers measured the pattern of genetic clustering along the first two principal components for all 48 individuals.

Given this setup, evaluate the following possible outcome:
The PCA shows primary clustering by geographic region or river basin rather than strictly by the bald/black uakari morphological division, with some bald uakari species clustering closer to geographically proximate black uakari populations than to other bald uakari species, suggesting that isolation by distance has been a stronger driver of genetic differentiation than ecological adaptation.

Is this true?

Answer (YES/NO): NO